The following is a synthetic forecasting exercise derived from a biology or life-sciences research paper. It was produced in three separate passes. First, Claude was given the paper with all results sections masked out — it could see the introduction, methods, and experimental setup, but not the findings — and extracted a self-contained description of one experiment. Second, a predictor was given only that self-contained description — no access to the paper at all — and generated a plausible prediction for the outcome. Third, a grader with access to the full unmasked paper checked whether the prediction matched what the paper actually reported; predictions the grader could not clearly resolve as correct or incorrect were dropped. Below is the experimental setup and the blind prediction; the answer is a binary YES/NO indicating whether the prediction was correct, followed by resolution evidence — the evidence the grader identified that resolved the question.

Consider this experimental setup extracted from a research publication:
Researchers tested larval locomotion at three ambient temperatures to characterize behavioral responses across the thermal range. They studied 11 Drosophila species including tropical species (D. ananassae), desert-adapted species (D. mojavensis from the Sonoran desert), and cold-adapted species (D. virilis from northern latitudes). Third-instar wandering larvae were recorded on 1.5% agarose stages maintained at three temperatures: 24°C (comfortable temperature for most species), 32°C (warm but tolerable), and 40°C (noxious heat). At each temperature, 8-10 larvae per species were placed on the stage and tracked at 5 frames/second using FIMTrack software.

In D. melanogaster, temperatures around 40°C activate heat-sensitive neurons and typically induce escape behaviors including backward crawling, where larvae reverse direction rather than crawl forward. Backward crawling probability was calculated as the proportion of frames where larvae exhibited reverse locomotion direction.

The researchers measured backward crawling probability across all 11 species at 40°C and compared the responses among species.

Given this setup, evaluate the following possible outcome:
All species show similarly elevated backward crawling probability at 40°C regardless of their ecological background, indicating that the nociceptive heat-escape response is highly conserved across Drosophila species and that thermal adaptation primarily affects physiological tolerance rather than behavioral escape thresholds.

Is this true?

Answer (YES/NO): NO